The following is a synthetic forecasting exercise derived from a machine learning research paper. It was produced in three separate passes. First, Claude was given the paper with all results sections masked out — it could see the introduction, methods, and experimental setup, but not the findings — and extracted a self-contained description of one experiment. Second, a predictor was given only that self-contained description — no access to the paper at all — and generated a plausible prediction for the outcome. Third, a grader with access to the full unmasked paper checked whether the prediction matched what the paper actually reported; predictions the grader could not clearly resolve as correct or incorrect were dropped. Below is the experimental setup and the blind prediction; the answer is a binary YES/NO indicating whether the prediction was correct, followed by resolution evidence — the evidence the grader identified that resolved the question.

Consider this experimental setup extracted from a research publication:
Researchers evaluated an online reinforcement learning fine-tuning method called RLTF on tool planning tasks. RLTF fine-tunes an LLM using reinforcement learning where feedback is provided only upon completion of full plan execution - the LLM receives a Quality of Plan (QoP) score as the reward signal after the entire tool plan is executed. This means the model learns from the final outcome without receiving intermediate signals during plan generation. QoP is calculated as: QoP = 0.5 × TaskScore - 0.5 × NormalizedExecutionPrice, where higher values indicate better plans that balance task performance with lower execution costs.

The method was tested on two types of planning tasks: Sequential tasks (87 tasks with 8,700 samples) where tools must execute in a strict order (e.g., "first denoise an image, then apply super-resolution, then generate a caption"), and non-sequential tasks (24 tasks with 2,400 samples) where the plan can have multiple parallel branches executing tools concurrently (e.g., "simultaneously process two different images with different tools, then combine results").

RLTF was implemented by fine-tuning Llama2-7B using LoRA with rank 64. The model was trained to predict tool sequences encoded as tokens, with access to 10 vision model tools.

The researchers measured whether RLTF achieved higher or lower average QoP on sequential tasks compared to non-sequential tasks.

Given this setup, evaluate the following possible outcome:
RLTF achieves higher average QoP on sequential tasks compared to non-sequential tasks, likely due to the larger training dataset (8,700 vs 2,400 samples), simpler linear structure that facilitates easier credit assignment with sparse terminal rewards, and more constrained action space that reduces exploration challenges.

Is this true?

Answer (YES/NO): YES